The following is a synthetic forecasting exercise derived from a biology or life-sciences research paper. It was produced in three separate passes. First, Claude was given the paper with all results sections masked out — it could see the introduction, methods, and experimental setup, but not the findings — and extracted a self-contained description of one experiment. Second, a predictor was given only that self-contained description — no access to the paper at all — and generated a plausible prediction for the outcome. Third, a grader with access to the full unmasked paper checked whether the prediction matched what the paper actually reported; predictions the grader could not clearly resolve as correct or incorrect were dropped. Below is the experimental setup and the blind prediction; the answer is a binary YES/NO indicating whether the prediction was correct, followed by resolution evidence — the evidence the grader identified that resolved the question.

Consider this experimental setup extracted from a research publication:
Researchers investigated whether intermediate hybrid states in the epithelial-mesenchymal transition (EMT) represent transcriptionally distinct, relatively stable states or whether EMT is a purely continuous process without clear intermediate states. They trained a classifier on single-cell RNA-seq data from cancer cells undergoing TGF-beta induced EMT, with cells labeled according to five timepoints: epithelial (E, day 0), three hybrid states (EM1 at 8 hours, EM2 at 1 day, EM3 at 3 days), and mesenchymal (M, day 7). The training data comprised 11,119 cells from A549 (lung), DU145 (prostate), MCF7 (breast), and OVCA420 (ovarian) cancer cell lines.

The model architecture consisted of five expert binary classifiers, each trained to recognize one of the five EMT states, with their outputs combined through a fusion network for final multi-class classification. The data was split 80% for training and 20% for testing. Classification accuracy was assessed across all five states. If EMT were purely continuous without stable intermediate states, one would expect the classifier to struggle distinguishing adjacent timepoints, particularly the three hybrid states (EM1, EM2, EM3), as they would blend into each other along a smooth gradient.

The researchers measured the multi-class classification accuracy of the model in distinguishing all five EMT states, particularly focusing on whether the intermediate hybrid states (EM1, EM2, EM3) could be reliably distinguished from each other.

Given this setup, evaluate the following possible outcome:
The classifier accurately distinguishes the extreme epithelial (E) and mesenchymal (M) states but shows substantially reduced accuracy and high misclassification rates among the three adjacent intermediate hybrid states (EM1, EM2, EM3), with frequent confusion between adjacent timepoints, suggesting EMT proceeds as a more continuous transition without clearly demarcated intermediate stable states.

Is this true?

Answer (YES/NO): NO